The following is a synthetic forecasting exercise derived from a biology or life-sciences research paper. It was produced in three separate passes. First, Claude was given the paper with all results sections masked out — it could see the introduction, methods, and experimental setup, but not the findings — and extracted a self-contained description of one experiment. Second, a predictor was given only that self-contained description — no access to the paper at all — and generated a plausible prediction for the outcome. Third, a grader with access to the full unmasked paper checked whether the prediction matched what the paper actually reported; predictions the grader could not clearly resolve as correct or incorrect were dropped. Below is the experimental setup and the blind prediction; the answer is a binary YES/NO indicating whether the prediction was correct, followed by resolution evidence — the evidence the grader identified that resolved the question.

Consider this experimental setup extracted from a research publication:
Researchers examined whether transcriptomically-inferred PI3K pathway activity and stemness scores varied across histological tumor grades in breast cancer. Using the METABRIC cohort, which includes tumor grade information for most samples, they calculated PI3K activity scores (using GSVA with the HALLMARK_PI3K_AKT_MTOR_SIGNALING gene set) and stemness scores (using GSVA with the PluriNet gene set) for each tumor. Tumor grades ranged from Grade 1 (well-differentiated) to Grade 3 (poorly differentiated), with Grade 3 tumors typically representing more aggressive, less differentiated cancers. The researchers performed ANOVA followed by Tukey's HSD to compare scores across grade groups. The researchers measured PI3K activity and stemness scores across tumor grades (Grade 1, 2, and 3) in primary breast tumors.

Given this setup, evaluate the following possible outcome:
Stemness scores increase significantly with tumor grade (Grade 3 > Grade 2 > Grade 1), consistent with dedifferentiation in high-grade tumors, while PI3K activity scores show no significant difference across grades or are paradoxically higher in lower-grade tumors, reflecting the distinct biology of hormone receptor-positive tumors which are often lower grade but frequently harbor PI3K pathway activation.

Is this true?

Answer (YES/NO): NO